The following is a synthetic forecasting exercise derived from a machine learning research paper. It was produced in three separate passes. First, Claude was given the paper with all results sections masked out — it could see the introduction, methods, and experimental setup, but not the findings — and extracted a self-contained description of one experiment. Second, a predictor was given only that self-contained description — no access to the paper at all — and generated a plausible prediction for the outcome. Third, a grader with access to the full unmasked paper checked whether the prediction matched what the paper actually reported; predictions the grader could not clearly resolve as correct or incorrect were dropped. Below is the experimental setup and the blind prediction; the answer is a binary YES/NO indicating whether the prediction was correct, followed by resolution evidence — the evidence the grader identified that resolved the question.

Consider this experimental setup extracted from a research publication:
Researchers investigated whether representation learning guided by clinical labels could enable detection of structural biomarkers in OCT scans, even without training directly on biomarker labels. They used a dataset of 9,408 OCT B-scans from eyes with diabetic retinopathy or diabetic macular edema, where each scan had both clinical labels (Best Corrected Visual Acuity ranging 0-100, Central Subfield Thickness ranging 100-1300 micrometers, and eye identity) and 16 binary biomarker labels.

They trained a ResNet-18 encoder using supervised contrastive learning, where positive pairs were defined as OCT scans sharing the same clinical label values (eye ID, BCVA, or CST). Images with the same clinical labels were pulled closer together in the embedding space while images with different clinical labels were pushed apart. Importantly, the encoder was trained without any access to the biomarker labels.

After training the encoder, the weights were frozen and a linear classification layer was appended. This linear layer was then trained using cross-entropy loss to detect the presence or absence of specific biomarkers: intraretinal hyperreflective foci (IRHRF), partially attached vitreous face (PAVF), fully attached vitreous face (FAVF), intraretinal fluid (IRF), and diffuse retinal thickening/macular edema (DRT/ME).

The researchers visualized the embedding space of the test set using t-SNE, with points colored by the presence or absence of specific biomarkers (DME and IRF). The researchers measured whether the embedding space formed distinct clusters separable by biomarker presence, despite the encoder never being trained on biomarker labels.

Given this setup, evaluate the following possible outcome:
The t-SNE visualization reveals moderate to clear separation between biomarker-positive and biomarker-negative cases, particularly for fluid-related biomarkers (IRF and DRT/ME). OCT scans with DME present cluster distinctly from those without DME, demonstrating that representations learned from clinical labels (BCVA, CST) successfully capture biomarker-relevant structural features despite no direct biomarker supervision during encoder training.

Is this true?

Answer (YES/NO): YES